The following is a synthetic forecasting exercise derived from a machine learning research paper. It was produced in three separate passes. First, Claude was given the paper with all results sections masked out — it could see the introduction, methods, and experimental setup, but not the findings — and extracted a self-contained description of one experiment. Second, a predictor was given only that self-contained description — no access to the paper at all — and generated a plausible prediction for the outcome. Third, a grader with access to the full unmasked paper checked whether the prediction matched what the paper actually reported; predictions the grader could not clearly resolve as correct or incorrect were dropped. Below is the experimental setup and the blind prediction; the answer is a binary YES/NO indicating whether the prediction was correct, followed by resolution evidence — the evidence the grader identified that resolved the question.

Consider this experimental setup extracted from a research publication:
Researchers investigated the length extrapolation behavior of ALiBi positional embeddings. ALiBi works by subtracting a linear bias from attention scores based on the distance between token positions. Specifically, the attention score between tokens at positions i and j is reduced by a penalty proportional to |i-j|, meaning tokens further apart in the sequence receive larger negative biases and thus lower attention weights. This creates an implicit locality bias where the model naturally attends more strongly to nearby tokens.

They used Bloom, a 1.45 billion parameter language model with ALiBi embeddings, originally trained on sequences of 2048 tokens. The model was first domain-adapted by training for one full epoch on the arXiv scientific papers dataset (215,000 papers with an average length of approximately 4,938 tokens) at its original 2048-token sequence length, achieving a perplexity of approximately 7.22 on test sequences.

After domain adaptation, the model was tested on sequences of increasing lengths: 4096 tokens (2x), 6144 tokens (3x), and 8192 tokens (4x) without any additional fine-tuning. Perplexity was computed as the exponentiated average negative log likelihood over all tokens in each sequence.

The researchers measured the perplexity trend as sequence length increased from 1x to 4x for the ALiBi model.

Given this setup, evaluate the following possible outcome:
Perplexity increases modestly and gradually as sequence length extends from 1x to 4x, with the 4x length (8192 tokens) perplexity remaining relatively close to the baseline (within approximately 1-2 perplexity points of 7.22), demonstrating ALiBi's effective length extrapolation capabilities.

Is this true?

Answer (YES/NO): YES